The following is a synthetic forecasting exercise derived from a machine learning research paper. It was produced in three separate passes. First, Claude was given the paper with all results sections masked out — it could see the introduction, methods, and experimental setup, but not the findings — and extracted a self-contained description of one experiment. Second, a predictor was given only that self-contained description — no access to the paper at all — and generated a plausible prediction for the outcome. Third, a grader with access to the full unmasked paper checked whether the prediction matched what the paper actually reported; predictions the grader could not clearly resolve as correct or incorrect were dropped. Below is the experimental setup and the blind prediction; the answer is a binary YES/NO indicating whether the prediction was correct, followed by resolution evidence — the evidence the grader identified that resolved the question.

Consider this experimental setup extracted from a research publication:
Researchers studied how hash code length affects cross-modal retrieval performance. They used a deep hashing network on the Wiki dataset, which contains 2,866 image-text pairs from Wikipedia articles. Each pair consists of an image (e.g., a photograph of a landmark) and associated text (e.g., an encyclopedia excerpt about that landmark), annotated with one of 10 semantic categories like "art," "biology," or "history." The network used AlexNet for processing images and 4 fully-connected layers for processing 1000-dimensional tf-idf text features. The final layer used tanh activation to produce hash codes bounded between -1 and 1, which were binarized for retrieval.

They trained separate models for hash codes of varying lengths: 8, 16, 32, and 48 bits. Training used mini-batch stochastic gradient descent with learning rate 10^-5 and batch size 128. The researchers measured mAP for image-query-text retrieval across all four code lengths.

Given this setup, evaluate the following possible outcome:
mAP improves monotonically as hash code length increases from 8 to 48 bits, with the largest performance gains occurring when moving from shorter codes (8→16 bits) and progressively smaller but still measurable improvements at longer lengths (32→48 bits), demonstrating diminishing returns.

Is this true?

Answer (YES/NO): YES